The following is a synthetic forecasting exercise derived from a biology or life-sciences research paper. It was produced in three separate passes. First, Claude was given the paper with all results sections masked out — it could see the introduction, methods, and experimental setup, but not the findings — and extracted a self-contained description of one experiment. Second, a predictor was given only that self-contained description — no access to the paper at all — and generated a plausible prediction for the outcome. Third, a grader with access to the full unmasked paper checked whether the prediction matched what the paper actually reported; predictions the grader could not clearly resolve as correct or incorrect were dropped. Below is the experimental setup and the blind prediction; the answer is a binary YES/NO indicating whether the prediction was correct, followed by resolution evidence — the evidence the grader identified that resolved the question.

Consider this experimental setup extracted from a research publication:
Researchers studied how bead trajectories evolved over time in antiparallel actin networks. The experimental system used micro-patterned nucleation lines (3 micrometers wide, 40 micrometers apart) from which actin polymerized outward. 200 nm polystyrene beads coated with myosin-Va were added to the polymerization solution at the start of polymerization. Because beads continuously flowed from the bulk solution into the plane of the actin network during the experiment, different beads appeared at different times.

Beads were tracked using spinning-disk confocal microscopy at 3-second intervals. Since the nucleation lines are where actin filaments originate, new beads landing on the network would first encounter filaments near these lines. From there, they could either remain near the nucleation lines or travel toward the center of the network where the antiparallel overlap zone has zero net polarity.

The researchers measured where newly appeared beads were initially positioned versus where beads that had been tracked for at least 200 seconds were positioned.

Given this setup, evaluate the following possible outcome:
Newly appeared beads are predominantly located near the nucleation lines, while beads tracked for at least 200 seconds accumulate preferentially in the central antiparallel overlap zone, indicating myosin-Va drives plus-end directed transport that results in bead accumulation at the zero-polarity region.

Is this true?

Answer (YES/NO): NO